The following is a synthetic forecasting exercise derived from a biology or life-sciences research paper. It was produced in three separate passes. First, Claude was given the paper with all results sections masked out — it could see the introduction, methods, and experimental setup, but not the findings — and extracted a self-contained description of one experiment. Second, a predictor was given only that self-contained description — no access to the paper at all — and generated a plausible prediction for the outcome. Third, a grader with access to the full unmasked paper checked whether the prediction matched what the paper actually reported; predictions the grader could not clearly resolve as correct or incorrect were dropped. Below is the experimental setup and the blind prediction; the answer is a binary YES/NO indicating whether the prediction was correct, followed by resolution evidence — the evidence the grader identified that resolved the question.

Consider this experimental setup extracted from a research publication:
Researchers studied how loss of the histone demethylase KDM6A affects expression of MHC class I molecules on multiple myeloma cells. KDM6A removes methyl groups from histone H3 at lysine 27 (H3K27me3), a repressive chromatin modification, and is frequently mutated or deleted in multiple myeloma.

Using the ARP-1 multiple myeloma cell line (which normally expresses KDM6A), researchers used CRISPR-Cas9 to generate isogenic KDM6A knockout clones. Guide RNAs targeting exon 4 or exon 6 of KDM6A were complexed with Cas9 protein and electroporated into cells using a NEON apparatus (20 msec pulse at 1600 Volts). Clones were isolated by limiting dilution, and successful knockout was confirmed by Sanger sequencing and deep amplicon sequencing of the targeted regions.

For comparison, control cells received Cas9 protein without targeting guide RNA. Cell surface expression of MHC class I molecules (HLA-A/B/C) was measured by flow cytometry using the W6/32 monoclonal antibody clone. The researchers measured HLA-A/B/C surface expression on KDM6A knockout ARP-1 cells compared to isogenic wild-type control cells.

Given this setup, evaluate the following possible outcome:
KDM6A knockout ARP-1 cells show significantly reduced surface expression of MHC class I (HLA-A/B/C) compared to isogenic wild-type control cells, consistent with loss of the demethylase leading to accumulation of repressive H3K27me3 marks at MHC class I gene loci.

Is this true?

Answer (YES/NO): YES